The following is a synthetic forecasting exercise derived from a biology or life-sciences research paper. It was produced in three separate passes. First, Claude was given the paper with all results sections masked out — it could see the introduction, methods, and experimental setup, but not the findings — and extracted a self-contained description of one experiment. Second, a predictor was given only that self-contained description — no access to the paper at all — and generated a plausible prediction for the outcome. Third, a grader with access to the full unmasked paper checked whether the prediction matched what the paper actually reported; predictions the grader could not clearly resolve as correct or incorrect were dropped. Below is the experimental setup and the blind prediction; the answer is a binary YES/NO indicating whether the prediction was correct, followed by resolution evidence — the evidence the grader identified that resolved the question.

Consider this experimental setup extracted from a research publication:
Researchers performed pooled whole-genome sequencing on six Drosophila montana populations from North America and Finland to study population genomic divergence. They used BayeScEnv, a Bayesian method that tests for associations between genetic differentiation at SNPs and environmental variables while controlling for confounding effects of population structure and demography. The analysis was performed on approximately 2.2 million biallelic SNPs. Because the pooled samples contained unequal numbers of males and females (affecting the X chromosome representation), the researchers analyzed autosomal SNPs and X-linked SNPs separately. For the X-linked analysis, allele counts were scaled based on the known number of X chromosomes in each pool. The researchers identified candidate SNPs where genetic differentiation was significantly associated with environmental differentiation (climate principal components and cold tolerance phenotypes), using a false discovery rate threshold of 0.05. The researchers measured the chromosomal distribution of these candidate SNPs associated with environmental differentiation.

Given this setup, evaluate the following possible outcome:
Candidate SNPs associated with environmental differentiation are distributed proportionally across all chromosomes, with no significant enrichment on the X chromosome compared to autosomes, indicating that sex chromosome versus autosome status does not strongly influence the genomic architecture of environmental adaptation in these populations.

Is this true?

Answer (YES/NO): NO